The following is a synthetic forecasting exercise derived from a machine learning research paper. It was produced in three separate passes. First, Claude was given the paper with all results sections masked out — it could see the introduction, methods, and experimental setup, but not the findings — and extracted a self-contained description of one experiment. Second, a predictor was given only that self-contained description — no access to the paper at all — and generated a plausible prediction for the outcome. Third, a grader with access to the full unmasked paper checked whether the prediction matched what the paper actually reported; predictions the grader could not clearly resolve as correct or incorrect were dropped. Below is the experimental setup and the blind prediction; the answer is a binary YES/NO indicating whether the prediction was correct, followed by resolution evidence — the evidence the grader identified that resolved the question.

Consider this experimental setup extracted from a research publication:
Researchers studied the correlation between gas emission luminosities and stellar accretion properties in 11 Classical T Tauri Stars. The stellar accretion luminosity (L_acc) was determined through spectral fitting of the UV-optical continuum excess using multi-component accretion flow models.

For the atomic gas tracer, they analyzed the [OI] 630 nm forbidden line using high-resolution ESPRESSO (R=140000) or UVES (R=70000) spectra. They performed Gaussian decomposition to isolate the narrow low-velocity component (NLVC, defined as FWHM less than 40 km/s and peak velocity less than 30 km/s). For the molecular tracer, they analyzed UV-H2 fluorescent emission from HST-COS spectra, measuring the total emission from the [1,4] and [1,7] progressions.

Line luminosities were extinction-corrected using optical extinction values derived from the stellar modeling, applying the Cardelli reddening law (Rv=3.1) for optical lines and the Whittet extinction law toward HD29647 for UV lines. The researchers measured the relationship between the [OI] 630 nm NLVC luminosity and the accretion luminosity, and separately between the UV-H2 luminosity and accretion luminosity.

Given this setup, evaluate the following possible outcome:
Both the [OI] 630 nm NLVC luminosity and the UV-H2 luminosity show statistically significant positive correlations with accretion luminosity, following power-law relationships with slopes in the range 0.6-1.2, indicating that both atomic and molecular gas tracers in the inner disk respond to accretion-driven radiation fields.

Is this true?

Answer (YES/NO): NO